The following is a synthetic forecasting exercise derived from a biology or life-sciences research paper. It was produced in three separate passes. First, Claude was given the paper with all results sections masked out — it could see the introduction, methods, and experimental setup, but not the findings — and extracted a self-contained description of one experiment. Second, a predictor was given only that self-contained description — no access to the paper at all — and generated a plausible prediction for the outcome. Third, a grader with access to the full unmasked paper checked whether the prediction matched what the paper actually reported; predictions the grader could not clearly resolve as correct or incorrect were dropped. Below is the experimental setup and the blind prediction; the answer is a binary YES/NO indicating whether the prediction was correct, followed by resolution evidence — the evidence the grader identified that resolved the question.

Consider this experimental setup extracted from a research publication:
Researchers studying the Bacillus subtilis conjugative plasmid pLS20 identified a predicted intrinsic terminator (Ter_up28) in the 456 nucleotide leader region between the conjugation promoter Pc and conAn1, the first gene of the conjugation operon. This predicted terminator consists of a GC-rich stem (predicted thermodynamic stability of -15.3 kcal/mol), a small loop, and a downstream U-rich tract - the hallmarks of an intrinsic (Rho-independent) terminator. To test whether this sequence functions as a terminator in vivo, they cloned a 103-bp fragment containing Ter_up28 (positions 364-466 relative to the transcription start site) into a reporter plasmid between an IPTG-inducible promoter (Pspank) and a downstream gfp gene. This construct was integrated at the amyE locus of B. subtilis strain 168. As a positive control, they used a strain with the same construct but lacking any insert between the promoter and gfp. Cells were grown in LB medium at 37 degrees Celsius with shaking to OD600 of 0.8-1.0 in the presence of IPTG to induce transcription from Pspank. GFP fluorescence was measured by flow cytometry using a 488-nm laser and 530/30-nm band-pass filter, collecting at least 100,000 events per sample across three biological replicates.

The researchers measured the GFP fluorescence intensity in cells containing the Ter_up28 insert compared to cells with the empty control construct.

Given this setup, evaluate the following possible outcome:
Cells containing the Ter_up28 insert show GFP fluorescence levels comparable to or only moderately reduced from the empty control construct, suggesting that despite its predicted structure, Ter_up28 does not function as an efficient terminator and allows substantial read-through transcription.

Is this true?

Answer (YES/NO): NO